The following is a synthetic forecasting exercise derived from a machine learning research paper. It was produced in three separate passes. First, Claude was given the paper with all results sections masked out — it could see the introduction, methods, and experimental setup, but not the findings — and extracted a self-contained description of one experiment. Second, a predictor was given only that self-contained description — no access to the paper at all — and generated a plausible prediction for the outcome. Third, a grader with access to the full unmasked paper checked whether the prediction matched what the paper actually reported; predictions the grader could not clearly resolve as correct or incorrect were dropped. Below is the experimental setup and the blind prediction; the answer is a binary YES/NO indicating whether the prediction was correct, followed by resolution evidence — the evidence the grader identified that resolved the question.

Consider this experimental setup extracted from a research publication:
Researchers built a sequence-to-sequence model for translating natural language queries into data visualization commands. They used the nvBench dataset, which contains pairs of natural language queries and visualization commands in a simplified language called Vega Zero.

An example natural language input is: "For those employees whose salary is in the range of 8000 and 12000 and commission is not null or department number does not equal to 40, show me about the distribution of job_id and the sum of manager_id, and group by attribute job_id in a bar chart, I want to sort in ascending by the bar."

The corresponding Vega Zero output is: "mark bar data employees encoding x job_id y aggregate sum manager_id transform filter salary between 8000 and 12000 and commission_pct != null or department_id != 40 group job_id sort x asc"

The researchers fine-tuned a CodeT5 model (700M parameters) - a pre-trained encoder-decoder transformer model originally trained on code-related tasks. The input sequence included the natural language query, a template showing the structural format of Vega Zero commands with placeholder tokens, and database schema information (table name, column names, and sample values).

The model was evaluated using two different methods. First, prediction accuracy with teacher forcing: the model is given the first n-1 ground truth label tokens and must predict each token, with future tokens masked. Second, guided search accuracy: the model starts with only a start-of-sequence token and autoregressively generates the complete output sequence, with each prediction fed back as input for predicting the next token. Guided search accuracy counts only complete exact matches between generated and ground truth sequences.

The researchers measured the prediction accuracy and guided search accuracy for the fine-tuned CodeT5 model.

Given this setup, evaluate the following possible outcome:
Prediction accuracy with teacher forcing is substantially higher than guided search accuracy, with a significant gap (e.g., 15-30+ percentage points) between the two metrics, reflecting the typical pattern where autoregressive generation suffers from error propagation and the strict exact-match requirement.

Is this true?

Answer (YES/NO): NO